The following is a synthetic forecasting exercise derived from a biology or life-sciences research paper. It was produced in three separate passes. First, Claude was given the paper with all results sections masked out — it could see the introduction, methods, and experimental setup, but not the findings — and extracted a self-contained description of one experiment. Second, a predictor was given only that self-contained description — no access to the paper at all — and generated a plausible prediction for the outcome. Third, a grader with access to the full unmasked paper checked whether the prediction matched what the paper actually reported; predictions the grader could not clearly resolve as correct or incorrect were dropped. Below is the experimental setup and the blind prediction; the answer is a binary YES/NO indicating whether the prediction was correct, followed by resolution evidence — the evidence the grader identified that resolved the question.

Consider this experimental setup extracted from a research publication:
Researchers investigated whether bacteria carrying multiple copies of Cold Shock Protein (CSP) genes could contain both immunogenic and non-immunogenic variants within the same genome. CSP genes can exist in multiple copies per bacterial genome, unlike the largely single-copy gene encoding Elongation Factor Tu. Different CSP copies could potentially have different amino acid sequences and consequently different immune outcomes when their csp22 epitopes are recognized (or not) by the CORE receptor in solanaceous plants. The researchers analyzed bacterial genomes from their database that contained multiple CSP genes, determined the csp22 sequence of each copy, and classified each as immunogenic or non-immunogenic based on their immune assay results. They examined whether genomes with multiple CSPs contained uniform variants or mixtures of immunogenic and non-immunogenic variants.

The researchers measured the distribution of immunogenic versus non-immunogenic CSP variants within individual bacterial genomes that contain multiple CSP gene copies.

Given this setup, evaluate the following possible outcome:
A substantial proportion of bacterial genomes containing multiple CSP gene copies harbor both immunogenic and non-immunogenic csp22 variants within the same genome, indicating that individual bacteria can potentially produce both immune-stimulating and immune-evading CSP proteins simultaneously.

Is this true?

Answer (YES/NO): YES